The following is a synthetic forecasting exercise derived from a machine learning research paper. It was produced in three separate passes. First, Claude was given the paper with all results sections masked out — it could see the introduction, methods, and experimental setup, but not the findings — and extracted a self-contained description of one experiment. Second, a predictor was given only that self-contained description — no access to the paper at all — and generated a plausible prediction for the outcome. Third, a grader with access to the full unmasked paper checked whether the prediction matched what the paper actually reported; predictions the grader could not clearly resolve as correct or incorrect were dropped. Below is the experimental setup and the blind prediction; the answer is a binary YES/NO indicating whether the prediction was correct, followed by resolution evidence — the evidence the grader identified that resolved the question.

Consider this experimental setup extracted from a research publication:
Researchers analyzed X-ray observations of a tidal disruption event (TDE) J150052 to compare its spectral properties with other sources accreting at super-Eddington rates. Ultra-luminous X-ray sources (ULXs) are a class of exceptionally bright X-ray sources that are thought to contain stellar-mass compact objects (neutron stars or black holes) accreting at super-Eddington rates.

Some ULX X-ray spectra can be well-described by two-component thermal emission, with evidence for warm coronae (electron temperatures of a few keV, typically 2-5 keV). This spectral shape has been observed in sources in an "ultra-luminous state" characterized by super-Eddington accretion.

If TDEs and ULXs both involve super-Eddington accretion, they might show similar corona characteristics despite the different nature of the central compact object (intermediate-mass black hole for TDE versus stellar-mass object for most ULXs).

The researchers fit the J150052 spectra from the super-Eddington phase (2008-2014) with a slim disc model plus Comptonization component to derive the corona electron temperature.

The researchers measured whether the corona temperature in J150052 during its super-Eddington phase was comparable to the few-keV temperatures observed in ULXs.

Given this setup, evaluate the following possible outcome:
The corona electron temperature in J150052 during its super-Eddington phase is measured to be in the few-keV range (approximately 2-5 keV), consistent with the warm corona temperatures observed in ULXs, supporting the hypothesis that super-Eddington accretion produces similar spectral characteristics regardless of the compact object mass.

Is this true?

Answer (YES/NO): YES